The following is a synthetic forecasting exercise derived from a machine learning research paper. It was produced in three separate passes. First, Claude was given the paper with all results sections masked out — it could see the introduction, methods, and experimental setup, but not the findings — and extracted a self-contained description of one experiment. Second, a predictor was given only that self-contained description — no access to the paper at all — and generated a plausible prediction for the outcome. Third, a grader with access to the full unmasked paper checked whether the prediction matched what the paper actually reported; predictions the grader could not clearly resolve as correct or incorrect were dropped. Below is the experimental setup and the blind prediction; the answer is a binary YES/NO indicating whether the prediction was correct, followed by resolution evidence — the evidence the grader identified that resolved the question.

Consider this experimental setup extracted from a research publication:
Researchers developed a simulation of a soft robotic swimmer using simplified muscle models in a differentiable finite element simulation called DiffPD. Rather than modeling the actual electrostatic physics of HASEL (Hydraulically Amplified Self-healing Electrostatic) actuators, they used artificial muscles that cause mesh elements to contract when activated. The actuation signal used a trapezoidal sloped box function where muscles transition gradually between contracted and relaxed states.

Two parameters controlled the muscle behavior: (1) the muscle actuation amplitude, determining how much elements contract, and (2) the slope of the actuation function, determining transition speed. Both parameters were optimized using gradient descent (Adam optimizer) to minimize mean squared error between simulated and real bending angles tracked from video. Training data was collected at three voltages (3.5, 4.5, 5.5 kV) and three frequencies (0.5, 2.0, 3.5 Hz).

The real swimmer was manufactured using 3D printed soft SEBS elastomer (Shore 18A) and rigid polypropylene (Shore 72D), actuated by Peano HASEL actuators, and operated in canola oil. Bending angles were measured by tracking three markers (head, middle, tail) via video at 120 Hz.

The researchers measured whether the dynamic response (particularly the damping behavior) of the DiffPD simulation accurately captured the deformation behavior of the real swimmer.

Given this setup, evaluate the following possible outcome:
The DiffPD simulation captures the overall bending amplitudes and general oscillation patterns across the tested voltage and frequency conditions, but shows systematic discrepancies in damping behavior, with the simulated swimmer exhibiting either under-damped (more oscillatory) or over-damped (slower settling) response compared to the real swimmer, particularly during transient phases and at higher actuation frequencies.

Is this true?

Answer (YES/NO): NO